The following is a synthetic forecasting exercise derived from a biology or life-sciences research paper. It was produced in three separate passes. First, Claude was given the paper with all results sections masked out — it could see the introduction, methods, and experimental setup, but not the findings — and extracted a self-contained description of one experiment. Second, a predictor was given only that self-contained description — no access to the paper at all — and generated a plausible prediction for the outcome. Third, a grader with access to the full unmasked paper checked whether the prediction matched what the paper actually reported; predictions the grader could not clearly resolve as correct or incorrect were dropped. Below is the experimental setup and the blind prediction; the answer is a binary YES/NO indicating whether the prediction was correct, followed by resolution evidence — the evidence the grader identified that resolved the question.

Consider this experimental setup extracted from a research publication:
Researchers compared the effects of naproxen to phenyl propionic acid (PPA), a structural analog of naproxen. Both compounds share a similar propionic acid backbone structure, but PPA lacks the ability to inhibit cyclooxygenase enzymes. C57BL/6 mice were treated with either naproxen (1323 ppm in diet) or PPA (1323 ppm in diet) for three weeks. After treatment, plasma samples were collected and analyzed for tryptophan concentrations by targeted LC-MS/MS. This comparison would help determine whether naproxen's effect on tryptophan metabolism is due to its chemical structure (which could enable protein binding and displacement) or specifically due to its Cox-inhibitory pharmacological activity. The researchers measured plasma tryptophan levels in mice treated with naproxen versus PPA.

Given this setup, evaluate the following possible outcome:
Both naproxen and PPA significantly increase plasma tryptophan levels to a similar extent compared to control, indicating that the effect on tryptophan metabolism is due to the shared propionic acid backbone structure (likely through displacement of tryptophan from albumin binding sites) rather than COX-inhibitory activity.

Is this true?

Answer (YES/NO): NO